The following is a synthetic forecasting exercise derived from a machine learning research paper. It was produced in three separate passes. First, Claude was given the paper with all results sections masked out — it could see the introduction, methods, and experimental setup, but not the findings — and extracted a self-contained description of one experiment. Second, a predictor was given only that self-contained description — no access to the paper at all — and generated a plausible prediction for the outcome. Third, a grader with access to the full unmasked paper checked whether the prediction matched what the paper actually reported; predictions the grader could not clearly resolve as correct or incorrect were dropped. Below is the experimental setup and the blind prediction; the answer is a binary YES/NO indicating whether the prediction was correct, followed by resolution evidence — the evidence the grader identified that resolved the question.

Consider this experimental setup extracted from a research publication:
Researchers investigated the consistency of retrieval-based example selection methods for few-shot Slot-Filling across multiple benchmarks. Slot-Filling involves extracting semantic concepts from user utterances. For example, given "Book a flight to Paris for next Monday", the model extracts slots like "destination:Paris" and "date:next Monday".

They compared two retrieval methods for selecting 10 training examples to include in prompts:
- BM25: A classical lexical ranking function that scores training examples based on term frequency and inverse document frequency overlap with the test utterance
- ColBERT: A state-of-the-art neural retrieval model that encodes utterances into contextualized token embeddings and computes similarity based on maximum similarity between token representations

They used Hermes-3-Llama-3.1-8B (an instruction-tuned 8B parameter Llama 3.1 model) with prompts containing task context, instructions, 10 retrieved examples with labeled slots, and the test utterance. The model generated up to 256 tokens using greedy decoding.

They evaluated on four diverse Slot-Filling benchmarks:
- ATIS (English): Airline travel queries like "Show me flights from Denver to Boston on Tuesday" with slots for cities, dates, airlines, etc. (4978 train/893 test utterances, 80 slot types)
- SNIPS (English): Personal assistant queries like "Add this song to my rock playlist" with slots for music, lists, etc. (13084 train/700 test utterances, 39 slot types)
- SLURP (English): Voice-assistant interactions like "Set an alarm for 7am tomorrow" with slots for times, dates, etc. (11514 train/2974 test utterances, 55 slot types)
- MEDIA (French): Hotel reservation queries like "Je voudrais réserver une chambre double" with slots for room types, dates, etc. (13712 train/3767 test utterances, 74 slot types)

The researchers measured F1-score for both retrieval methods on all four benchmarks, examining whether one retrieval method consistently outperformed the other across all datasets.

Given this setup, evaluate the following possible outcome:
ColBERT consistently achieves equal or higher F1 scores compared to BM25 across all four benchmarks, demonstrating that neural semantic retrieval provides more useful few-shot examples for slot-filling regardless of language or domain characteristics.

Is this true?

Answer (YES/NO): NO